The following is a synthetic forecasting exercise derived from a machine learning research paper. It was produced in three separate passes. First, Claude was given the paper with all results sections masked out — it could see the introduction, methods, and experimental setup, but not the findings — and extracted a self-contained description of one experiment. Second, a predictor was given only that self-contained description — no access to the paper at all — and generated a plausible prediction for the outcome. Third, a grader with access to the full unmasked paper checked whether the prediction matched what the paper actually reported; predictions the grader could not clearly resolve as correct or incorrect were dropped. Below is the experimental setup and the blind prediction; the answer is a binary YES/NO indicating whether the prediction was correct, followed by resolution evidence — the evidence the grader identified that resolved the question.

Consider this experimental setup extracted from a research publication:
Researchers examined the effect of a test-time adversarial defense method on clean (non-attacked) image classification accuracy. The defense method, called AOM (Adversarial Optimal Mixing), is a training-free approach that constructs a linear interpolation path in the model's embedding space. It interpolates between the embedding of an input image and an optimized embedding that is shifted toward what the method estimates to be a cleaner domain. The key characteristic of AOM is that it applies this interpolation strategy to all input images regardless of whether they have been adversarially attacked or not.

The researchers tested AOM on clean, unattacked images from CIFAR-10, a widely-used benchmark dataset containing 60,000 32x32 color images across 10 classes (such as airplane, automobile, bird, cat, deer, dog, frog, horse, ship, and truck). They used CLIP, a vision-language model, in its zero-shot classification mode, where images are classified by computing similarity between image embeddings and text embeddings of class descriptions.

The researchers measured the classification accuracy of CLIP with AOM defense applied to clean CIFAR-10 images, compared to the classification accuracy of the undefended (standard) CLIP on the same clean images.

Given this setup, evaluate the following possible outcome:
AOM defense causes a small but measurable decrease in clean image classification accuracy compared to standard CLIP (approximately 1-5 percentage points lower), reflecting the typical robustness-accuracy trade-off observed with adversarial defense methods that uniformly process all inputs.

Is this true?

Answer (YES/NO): YES